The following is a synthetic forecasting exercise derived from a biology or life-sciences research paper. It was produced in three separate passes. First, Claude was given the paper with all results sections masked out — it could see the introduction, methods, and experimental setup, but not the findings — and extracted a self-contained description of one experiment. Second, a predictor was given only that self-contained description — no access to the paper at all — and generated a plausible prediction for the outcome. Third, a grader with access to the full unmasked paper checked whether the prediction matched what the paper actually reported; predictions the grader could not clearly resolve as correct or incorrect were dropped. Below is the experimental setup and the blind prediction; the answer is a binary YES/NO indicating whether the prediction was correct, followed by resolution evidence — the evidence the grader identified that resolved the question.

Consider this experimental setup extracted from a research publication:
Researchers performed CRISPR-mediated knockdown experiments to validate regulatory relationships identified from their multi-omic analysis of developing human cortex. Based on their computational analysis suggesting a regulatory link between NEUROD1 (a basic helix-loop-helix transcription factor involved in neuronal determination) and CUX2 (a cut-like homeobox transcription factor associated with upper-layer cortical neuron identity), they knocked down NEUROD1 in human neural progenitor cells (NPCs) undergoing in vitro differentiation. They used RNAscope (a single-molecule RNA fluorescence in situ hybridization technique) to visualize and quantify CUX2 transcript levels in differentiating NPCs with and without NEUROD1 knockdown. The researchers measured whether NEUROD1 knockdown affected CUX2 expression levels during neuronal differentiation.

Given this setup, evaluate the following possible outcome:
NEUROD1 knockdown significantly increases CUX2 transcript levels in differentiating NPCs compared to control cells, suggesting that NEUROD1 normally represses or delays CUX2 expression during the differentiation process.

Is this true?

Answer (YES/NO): NO